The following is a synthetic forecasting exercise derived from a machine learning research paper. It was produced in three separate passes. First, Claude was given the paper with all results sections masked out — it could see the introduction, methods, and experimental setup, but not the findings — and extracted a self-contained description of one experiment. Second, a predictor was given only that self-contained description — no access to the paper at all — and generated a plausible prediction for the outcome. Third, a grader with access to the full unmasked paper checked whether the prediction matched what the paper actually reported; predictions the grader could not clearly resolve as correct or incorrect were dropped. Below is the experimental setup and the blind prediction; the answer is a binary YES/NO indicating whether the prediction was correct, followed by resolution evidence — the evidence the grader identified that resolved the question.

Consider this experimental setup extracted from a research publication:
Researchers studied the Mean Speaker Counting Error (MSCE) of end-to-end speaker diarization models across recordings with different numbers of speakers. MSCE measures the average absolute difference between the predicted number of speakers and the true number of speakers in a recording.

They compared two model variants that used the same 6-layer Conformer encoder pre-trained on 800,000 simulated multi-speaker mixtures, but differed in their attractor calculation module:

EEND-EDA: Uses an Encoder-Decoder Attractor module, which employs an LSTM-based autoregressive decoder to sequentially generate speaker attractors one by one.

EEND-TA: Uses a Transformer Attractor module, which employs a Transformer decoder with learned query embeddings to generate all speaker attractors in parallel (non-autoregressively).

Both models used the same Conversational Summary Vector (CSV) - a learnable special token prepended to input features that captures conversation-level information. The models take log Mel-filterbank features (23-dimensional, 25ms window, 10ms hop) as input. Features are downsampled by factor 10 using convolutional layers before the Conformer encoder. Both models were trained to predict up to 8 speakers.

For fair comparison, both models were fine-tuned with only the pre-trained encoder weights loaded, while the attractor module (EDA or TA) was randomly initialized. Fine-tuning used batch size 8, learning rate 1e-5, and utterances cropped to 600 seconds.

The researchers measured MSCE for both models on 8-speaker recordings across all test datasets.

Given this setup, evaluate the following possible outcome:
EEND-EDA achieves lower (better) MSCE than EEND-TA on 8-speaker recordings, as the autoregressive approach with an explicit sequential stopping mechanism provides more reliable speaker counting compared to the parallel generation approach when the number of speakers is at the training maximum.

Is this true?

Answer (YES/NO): NO